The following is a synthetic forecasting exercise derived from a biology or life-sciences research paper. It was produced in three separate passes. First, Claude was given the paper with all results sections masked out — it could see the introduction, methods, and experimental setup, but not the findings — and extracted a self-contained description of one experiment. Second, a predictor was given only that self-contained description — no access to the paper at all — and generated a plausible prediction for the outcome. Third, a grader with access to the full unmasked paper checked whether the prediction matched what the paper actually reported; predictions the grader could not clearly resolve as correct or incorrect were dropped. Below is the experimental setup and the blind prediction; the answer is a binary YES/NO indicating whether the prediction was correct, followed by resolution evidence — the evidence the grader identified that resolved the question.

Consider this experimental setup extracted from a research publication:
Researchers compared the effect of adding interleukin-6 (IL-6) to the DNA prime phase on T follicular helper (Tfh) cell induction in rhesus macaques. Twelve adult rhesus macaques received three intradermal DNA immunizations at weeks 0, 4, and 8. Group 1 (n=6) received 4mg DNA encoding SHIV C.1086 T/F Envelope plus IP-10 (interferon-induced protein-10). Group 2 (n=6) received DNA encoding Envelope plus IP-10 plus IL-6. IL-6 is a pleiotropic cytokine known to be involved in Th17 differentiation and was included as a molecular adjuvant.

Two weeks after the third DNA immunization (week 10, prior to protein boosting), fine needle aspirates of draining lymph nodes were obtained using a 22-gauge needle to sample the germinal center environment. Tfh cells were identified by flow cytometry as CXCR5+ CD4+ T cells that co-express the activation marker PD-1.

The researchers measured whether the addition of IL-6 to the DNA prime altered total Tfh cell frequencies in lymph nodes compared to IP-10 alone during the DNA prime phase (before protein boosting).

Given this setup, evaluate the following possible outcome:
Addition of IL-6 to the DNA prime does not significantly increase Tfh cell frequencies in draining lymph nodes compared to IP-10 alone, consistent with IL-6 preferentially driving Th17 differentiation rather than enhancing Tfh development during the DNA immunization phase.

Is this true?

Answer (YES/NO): NO